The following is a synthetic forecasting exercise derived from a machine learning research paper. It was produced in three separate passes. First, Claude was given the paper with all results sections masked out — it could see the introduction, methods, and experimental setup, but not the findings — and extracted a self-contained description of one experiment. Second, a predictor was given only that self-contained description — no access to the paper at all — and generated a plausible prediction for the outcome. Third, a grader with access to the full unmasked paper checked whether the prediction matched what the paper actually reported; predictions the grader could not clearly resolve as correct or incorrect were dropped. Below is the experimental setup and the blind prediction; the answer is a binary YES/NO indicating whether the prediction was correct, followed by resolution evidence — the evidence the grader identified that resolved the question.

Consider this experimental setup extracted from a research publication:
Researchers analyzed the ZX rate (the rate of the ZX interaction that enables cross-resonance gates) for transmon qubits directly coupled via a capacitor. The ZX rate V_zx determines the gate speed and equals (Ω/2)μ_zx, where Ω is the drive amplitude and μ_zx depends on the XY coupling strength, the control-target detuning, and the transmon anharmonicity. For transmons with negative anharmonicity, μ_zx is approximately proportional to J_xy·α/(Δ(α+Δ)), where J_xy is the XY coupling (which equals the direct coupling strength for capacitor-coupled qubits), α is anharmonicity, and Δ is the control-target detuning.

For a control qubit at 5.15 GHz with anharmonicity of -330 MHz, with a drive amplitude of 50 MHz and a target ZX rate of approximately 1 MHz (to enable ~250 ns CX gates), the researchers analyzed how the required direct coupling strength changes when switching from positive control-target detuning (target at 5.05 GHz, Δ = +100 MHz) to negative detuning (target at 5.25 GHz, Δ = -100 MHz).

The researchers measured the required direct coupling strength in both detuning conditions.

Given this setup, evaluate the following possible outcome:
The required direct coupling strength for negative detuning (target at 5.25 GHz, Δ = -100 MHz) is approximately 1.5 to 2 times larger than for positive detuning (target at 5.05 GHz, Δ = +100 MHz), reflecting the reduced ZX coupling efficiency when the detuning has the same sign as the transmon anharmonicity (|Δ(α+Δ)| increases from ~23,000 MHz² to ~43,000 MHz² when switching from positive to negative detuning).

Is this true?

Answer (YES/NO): YES